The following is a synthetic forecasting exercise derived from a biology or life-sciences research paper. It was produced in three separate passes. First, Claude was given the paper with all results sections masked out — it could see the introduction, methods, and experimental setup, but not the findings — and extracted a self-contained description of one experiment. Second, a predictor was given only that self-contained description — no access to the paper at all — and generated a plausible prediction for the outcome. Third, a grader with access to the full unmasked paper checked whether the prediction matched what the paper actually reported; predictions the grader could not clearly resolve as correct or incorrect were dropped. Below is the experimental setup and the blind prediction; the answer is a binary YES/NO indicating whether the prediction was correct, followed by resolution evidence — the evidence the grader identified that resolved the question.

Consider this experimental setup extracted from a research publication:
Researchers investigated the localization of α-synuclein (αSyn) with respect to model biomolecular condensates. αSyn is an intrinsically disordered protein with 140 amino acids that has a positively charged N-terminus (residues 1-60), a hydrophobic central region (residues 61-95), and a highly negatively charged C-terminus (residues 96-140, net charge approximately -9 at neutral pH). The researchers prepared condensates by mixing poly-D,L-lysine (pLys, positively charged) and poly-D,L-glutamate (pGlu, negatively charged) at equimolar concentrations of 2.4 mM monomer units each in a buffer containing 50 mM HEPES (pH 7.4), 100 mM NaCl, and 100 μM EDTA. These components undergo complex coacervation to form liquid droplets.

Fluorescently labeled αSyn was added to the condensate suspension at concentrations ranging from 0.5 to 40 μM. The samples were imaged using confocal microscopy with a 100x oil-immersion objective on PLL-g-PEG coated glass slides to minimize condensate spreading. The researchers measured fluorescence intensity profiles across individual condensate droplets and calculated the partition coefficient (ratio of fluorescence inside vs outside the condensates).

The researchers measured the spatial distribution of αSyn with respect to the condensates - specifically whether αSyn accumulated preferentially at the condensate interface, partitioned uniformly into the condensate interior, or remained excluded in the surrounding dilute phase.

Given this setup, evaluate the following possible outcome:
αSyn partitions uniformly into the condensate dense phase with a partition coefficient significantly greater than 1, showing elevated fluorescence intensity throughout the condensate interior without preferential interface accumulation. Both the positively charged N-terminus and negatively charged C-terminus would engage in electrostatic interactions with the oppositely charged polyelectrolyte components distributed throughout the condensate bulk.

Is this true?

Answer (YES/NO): NO